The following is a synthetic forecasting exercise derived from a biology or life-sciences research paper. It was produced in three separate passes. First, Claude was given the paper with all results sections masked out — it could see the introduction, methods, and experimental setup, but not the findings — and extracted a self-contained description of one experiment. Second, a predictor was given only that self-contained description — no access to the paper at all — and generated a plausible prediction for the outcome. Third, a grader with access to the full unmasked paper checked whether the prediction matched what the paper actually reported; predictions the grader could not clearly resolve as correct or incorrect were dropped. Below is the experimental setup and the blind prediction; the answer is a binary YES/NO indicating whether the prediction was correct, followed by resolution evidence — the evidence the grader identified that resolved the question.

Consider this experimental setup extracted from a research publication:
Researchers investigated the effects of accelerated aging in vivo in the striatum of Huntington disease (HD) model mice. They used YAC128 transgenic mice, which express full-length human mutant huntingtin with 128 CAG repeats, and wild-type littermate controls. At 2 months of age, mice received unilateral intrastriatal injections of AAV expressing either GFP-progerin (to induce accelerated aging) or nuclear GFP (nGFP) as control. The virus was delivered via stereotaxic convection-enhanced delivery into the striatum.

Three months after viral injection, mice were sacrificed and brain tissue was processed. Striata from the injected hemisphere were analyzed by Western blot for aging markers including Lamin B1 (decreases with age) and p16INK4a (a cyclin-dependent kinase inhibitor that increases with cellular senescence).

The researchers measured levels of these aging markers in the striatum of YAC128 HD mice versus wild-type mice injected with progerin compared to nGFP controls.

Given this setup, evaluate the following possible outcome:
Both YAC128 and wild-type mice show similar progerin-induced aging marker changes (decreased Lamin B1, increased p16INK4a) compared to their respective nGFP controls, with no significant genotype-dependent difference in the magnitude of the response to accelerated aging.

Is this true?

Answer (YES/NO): NO